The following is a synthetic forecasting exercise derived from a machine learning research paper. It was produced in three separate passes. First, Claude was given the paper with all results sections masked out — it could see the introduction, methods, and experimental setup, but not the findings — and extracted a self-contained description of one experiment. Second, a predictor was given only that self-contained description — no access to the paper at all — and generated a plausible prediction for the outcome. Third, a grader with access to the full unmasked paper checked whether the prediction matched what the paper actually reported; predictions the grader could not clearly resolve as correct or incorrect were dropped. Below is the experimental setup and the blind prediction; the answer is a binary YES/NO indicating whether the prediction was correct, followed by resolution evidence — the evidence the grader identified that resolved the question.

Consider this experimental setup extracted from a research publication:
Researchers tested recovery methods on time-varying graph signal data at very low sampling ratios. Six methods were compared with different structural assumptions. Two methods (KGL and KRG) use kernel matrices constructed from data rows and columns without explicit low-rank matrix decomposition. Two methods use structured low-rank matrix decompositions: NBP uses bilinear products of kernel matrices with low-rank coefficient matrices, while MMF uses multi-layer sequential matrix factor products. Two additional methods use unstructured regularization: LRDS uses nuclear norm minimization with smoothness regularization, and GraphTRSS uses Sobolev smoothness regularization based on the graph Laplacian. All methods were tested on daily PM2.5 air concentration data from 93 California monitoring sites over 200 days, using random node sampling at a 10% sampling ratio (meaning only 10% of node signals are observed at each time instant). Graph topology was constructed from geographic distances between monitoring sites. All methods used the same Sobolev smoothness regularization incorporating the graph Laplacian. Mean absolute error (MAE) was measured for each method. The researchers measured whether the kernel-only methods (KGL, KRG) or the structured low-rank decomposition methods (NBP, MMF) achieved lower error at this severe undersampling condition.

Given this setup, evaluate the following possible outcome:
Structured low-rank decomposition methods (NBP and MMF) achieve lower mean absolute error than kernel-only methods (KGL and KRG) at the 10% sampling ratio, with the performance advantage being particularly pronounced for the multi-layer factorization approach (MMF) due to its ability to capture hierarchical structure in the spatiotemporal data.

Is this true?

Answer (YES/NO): NO